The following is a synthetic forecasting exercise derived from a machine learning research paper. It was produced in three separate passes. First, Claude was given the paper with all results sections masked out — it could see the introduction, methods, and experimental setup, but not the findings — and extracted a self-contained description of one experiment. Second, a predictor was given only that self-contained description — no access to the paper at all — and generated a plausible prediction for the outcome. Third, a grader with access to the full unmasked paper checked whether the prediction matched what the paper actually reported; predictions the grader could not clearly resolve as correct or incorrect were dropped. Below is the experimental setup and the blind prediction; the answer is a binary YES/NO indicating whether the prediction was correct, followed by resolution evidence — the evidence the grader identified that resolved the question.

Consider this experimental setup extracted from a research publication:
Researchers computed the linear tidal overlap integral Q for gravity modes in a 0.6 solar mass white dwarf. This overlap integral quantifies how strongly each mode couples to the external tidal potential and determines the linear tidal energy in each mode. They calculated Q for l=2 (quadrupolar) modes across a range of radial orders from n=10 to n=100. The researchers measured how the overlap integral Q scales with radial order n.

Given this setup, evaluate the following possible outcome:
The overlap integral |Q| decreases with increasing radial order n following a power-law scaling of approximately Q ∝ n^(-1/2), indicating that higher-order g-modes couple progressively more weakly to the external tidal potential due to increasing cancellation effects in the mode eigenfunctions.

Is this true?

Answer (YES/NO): NO